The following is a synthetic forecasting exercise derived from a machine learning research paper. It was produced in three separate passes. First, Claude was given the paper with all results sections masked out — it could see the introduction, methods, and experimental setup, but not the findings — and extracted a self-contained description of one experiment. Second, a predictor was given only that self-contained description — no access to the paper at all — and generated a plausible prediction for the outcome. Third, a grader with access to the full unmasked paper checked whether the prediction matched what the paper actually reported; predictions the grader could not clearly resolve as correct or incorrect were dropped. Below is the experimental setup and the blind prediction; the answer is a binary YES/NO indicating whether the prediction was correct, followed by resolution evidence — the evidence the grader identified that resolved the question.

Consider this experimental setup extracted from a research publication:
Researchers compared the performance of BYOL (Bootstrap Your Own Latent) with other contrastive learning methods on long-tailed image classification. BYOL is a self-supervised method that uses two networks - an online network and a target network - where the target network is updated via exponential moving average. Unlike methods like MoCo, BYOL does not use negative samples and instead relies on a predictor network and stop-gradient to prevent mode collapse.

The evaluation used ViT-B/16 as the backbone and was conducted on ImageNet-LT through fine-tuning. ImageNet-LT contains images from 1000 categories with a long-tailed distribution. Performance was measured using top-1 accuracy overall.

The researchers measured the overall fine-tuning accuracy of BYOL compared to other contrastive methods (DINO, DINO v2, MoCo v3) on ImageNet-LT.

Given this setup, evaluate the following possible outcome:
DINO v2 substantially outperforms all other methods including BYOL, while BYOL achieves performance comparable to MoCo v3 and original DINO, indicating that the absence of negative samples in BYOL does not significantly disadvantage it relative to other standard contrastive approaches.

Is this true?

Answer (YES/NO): NO